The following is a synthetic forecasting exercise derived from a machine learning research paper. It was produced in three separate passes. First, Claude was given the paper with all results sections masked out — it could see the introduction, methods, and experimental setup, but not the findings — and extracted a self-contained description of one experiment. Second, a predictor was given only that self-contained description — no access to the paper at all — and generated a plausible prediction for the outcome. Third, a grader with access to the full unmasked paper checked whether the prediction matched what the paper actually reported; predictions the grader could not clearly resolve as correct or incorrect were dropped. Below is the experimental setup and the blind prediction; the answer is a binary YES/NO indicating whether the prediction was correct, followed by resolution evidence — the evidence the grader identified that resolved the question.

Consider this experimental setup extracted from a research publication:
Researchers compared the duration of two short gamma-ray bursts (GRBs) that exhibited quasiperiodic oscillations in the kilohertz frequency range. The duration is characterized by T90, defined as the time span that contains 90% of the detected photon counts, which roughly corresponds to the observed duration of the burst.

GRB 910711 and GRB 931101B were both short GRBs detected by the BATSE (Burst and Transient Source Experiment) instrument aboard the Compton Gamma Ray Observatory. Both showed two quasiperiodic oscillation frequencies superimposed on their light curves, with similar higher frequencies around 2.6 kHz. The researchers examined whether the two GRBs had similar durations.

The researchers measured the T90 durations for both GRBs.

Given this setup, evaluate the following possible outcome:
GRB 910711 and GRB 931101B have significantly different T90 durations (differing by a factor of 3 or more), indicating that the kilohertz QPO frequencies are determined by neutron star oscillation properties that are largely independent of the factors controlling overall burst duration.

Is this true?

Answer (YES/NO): NO